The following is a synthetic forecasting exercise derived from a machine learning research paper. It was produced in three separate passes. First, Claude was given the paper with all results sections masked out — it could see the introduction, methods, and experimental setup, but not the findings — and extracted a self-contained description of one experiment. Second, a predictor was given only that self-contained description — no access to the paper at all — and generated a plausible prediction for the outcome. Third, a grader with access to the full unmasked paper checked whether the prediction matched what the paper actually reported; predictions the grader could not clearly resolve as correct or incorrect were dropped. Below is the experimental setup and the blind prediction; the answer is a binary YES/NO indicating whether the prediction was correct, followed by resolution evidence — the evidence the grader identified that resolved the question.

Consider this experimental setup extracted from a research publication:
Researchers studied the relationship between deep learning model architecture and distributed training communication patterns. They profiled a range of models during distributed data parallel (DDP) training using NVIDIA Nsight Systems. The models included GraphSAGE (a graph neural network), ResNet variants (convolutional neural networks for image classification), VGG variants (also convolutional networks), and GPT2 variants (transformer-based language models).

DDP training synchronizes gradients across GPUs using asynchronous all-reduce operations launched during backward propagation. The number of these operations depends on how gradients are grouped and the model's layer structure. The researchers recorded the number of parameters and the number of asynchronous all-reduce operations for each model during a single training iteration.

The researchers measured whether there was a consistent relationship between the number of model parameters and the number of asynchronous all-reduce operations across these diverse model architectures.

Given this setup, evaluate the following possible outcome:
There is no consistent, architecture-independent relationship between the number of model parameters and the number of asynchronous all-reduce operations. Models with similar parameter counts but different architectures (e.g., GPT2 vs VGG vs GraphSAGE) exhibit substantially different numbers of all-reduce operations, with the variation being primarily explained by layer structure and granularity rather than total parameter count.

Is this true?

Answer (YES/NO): NO